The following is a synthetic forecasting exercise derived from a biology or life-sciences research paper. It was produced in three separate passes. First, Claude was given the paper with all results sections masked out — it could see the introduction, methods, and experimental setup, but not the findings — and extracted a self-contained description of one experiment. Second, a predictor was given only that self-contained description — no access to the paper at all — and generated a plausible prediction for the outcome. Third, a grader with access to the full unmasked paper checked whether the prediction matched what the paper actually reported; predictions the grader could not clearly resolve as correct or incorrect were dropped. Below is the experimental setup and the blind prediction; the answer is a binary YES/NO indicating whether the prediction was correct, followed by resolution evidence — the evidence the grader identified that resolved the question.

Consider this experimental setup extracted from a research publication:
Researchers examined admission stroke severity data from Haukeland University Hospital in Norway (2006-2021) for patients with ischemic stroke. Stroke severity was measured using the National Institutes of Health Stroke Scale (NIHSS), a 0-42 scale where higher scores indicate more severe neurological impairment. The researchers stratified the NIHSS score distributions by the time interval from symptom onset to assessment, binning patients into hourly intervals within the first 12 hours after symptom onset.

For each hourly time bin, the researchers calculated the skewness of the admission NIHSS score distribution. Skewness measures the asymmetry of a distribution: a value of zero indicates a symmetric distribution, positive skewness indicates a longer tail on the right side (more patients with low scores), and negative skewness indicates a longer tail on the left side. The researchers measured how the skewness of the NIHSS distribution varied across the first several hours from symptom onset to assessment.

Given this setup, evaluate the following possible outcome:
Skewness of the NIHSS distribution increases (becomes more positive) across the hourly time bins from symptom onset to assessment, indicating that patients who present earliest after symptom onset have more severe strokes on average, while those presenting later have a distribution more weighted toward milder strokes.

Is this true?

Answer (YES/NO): NO